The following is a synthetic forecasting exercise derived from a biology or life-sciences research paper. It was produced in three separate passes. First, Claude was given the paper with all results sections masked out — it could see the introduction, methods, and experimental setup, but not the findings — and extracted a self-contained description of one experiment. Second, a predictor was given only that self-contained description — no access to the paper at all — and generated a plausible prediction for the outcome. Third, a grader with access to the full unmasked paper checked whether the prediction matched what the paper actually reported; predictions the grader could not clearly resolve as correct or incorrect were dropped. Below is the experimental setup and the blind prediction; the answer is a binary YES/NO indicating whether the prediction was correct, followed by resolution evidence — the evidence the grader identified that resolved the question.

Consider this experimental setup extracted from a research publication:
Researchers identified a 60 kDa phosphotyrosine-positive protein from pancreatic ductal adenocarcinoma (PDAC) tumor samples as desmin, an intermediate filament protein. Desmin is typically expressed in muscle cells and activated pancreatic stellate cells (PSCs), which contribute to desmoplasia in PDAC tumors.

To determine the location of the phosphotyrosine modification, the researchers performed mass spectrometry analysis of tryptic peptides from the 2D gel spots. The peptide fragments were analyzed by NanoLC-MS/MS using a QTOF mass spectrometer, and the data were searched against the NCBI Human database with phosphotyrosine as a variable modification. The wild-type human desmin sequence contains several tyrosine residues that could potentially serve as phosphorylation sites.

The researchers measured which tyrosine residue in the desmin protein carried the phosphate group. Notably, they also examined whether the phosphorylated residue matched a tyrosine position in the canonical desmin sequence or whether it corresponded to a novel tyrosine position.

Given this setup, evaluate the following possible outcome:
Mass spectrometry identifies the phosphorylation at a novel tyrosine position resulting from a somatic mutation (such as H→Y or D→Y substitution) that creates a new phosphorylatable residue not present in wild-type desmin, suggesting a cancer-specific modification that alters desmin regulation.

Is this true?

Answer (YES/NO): YES